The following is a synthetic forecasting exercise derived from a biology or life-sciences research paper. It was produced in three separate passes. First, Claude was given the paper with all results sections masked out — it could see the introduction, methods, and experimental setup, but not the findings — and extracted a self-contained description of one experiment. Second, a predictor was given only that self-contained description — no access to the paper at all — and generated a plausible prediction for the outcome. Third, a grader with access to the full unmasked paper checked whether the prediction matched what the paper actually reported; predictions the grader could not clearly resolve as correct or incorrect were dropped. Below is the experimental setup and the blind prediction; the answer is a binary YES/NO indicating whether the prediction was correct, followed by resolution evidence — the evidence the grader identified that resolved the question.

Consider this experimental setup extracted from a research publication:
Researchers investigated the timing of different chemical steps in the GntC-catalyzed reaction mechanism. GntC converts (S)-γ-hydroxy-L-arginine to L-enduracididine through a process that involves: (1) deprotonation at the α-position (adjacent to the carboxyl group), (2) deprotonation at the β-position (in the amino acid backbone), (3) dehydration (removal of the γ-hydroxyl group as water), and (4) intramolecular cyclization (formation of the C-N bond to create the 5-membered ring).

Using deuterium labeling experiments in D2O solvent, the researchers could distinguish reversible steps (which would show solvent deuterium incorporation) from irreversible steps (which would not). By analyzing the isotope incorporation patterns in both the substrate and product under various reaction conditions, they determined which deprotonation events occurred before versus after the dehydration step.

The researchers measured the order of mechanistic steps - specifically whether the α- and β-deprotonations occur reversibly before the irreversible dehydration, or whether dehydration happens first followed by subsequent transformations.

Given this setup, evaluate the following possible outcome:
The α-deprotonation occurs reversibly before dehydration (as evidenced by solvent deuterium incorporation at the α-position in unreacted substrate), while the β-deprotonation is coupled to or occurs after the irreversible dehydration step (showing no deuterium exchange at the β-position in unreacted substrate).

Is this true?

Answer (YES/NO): NO